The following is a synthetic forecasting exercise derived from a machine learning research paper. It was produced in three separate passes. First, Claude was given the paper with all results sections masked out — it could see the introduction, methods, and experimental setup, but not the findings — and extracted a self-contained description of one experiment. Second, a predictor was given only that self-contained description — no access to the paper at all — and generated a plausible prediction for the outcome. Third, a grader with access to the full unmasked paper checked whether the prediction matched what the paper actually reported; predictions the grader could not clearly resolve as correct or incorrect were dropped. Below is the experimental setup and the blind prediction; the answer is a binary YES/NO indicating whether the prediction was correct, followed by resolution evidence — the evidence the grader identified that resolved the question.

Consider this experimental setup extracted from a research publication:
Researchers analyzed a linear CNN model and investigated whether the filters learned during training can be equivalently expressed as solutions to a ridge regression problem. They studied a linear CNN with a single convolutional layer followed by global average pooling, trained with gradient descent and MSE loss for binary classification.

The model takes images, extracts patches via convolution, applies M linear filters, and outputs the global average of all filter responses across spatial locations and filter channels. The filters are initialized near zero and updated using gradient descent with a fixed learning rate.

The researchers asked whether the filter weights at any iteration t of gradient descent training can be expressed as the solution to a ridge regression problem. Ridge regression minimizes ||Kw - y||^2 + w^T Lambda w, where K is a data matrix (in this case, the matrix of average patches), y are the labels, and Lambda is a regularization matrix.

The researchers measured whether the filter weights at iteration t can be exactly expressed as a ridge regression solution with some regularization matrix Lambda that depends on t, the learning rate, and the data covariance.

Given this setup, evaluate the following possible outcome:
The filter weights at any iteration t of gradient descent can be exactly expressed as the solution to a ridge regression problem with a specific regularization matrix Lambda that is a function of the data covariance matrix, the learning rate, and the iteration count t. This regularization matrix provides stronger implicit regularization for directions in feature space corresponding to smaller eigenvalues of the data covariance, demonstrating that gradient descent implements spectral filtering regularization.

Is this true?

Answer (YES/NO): NO